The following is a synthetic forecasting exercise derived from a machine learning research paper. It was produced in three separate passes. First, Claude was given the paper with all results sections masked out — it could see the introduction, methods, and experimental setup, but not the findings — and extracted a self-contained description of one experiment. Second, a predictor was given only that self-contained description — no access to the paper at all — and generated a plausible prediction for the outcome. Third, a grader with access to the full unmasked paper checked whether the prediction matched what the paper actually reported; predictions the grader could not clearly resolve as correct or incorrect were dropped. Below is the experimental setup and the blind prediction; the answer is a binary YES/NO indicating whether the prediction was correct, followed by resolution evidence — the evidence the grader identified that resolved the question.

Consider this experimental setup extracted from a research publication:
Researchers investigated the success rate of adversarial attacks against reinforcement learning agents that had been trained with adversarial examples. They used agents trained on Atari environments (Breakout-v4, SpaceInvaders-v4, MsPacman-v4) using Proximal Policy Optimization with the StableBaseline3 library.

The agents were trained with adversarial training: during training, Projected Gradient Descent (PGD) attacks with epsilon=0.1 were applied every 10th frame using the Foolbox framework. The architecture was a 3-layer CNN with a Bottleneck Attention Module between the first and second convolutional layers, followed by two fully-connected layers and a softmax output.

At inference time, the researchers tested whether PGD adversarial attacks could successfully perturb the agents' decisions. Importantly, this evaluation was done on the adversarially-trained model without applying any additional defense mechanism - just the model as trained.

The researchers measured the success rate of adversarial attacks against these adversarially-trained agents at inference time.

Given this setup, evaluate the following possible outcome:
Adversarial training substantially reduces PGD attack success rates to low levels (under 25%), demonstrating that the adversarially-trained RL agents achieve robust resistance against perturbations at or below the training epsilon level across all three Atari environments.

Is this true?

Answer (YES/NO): NO